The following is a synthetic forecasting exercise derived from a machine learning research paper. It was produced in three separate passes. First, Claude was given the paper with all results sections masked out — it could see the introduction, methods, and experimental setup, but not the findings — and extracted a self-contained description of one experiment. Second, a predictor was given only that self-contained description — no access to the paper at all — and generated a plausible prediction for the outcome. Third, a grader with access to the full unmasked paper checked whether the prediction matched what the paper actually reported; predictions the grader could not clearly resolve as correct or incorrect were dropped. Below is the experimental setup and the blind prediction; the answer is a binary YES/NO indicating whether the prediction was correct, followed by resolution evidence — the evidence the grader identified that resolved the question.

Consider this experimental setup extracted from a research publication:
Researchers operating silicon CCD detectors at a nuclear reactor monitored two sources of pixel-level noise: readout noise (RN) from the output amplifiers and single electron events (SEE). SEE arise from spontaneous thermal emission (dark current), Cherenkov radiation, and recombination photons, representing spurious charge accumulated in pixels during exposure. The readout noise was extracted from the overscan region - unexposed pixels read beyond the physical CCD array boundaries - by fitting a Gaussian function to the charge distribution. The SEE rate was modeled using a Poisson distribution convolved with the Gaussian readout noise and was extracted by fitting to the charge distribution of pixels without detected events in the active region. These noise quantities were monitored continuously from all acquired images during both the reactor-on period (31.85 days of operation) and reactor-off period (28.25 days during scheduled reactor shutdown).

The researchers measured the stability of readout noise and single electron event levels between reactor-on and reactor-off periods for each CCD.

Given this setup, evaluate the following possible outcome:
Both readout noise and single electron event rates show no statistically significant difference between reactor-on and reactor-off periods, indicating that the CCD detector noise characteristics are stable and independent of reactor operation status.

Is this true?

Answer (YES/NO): YES